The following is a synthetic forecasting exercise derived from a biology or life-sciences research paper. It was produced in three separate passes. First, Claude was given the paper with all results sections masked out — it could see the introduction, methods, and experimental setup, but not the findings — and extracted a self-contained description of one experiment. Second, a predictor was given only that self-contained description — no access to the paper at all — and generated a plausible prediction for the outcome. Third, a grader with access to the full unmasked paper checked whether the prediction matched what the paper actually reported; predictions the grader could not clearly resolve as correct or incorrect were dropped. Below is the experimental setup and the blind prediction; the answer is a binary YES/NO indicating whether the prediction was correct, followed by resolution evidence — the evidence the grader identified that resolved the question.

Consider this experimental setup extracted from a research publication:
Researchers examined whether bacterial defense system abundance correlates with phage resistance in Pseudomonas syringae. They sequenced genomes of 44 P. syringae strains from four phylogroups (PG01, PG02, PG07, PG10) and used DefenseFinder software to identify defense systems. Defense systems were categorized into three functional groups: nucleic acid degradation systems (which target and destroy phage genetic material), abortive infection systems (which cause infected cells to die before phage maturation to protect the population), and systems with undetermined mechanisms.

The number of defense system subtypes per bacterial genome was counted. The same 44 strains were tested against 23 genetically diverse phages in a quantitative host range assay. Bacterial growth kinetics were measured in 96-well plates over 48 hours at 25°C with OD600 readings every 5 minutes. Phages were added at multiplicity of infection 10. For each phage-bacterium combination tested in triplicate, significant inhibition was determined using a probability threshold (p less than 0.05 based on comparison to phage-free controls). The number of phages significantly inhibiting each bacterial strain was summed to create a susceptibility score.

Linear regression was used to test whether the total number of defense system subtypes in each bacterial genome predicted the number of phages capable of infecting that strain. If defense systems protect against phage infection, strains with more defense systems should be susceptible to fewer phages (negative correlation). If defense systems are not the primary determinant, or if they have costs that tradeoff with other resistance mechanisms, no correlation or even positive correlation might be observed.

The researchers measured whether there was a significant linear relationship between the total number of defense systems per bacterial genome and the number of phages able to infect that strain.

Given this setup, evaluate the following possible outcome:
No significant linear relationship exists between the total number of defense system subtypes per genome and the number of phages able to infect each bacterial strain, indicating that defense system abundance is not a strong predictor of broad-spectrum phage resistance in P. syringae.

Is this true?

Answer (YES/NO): YES